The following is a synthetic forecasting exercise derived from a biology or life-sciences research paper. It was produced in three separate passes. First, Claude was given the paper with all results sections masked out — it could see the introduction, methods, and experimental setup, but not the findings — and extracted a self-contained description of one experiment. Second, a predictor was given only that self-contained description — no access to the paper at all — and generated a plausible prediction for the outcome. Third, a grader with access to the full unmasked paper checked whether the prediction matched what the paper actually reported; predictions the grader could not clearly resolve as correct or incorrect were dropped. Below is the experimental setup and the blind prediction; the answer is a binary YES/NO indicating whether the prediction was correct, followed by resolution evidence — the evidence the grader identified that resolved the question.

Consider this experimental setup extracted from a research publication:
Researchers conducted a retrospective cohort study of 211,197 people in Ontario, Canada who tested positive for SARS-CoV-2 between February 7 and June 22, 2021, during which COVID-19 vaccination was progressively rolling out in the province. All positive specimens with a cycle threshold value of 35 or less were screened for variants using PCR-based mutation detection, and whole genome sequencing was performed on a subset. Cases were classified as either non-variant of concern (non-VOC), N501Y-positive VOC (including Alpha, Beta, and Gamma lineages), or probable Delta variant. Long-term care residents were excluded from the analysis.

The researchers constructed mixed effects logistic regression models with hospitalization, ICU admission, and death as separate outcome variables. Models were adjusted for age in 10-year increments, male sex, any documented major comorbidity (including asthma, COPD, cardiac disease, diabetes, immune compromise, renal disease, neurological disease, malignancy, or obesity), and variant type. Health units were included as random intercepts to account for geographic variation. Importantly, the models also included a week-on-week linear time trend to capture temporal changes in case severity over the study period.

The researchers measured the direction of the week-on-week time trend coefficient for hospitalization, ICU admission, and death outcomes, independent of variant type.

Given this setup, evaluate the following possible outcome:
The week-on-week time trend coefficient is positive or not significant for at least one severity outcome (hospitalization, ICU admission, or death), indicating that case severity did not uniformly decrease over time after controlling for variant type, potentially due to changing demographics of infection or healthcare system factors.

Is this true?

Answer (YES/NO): NO